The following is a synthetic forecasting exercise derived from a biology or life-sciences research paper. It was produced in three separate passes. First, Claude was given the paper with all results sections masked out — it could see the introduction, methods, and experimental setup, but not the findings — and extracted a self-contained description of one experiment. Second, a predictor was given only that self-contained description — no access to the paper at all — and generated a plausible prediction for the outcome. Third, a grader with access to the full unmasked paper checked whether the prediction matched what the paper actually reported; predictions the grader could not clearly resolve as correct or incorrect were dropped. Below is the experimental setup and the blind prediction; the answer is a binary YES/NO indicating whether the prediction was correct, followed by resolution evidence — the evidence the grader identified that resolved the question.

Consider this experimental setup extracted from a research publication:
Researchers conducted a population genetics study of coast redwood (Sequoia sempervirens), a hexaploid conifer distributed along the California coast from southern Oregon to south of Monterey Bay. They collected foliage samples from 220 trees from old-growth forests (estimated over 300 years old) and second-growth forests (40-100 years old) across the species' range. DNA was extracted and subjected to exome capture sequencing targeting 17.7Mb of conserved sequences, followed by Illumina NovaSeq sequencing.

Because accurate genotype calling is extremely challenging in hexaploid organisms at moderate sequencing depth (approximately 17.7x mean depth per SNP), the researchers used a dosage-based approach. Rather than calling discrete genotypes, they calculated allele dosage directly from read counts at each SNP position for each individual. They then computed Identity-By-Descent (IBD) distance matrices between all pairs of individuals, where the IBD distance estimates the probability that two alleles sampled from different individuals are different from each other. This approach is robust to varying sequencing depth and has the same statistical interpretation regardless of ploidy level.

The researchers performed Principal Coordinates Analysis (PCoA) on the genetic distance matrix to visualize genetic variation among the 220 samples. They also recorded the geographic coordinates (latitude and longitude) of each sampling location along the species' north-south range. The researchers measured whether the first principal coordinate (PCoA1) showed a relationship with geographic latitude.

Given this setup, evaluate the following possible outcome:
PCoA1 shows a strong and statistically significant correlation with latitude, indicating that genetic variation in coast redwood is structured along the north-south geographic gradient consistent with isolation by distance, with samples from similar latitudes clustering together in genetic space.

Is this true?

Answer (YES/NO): YES